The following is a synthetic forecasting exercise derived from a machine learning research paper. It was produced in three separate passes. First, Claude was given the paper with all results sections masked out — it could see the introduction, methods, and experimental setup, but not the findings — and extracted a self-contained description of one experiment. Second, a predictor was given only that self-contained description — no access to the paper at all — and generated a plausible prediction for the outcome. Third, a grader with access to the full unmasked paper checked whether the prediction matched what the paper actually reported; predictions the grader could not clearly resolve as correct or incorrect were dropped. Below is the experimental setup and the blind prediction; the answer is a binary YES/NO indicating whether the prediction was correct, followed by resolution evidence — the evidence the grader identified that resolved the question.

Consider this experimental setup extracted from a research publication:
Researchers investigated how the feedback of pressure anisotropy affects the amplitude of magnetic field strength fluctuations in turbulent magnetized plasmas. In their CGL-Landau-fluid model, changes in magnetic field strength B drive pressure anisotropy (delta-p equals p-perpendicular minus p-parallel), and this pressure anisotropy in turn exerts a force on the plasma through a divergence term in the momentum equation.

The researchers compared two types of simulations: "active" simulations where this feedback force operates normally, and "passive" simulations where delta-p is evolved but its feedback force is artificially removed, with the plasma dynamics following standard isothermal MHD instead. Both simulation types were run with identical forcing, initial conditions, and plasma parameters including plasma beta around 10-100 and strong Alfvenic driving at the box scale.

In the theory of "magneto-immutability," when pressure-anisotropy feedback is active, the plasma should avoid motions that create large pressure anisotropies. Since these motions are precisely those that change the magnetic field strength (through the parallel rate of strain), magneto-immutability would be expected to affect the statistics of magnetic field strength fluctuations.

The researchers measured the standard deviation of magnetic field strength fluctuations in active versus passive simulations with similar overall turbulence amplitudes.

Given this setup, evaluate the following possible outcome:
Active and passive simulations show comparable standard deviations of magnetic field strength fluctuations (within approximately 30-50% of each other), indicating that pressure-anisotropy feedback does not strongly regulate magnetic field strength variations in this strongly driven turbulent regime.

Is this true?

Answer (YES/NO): NO